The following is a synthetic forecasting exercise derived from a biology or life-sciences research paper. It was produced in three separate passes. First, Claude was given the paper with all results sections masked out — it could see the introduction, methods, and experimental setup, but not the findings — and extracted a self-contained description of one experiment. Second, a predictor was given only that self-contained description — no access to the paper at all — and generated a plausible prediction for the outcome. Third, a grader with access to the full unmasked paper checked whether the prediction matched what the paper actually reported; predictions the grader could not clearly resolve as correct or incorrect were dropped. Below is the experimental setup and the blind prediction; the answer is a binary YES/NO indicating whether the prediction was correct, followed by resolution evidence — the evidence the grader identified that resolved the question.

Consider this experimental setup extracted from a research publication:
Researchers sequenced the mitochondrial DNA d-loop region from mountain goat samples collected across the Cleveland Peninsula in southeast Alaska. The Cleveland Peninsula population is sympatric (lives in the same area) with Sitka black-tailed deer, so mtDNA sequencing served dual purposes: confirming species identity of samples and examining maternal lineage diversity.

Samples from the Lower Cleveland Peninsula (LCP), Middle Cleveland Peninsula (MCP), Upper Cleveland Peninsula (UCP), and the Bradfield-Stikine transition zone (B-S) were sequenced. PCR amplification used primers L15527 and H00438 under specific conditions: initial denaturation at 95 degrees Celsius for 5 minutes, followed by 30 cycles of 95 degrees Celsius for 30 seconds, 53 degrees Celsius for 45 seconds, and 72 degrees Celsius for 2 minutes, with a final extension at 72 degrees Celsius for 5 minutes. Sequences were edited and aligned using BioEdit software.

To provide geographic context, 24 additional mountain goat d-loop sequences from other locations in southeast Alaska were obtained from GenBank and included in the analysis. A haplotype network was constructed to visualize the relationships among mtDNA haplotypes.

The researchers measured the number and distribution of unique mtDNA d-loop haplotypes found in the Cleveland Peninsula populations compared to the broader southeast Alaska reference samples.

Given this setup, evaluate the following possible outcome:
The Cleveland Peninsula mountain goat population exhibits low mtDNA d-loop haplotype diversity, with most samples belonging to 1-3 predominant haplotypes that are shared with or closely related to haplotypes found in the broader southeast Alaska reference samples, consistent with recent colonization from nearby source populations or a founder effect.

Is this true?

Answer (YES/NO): NO